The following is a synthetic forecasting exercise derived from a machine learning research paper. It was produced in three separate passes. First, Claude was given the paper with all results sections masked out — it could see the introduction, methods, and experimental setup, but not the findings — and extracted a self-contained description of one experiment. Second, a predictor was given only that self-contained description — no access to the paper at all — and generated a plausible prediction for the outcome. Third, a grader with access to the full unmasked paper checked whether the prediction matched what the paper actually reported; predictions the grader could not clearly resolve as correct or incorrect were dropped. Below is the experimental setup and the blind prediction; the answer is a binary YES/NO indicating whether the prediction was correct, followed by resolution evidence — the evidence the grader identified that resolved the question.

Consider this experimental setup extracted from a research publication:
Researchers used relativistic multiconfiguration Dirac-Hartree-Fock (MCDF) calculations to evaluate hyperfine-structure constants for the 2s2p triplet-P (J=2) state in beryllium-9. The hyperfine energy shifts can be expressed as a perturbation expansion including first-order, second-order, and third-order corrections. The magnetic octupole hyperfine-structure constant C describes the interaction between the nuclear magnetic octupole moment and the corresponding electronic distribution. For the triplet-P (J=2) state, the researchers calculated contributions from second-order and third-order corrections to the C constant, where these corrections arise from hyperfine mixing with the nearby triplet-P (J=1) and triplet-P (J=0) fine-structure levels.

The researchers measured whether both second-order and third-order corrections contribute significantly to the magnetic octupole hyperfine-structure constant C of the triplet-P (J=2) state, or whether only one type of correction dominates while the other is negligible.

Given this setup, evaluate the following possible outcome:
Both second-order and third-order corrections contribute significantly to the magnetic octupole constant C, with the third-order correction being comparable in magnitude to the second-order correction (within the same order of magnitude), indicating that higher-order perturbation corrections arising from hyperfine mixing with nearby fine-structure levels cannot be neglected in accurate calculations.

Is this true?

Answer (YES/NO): YES